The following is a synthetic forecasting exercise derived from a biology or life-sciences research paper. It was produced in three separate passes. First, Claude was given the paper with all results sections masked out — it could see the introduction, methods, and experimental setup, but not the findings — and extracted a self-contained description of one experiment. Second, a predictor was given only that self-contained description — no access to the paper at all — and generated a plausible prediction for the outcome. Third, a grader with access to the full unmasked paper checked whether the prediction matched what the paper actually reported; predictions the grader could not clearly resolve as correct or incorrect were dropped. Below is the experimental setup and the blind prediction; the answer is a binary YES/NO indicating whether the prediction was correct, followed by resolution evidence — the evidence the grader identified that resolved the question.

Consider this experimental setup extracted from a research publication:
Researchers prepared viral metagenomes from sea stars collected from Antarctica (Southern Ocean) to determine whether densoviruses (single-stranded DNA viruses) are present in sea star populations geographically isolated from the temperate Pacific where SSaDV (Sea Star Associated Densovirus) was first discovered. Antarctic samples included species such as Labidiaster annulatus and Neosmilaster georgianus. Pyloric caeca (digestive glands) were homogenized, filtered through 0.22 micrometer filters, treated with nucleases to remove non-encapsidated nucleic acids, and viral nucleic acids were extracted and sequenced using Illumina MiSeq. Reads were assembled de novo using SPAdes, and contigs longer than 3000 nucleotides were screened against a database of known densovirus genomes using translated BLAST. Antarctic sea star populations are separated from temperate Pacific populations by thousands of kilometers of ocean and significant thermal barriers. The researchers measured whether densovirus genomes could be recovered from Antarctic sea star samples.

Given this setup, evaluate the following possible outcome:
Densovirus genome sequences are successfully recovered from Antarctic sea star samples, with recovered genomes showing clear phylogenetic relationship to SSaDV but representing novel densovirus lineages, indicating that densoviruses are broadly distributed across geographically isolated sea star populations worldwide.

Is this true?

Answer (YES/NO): NO